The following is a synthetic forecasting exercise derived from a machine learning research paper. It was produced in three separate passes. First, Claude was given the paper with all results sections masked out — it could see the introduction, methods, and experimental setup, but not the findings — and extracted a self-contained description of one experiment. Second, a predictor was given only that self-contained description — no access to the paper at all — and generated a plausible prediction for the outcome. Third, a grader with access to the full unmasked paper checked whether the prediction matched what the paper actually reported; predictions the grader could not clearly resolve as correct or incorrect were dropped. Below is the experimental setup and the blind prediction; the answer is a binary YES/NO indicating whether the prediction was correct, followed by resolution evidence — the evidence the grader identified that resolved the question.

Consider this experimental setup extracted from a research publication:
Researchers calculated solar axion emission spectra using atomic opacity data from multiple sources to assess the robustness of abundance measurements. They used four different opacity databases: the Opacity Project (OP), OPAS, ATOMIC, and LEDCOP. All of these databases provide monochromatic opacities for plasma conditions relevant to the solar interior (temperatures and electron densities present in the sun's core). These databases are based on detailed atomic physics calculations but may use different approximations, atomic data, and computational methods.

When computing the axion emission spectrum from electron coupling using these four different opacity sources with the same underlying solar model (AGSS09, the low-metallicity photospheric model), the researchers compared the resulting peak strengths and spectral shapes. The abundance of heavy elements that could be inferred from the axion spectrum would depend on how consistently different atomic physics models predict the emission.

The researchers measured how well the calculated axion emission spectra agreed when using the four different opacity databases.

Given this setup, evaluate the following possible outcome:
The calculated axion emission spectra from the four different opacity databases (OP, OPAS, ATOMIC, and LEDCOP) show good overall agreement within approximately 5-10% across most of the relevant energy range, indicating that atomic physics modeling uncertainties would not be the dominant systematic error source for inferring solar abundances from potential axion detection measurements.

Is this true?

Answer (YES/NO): NO